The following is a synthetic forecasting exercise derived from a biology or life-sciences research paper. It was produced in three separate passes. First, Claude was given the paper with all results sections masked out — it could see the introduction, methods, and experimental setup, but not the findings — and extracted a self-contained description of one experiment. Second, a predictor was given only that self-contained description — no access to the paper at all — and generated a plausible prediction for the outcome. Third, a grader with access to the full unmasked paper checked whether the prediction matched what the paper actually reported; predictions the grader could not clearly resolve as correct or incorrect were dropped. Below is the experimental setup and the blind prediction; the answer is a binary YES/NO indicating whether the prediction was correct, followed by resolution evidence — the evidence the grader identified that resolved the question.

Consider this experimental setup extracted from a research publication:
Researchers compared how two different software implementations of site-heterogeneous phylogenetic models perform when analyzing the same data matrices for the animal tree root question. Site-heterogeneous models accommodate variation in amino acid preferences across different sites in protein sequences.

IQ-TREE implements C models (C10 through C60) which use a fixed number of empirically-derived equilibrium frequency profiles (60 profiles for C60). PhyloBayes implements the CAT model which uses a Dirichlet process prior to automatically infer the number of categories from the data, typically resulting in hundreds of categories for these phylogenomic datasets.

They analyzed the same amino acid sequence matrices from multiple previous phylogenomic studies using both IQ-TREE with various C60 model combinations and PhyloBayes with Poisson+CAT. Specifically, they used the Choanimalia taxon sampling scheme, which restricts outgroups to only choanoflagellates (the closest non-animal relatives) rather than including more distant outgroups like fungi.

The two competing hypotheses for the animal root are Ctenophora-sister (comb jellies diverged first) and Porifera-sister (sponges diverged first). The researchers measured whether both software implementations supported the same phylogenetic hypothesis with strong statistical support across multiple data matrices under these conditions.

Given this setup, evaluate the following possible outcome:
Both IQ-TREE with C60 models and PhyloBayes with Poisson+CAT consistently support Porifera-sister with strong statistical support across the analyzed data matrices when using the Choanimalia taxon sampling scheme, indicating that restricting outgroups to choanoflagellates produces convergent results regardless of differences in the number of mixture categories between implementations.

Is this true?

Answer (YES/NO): NO